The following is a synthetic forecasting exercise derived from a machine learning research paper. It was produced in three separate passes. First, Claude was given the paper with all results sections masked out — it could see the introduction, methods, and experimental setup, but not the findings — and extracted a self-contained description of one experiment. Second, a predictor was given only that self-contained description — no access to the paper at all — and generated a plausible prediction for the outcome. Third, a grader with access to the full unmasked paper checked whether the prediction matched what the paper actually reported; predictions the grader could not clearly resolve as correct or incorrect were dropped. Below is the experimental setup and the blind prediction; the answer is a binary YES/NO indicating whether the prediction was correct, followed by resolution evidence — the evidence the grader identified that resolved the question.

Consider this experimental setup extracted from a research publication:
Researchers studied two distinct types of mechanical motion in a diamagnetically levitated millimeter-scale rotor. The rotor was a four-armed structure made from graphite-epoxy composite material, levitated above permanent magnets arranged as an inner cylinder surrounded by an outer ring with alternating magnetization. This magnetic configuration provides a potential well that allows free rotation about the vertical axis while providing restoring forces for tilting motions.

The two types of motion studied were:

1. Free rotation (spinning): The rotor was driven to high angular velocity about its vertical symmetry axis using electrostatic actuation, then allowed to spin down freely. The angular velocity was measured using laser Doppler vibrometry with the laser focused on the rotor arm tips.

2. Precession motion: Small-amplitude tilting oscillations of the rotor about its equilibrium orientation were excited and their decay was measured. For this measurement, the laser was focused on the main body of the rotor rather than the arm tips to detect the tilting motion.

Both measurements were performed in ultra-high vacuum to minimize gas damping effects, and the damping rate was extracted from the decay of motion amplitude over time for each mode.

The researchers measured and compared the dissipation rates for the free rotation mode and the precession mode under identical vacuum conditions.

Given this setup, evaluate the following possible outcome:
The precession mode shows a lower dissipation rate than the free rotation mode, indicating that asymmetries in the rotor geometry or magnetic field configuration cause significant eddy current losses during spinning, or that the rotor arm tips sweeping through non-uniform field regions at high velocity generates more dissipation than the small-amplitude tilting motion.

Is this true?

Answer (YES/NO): NO